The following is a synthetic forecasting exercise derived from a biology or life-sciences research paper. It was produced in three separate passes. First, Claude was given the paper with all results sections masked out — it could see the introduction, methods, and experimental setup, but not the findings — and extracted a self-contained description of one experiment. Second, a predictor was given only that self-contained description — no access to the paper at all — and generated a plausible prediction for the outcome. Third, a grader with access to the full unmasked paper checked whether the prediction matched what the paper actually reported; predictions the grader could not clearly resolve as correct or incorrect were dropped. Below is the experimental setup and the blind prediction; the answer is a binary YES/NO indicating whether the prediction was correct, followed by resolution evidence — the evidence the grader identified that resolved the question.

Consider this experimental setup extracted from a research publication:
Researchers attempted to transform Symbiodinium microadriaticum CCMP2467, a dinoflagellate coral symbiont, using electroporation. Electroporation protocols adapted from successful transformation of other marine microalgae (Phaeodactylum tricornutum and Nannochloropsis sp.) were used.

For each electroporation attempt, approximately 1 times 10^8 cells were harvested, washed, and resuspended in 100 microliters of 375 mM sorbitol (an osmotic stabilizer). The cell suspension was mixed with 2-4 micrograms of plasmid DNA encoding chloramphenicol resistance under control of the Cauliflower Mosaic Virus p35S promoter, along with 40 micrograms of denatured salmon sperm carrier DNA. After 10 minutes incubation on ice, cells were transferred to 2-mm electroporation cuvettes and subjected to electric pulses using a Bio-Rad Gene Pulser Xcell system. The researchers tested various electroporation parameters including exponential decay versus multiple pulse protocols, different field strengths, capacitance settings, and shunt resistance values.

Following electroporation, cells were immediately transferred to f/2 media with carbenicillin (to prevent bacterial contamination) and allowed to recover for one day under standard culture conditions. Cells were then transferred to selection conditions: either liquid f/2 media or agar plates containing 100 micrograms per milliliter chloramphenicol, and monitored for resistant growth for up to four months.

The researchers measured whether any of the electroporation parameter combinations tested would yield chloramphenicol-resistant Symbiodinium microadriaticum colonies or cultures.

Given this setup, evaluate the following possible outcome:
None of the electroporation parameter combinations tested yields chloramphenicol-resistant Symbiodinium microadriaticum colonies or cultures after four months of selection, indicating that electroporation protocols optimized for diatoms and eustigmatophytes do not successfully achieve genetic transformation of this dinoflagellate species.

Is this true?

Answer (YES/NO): YES